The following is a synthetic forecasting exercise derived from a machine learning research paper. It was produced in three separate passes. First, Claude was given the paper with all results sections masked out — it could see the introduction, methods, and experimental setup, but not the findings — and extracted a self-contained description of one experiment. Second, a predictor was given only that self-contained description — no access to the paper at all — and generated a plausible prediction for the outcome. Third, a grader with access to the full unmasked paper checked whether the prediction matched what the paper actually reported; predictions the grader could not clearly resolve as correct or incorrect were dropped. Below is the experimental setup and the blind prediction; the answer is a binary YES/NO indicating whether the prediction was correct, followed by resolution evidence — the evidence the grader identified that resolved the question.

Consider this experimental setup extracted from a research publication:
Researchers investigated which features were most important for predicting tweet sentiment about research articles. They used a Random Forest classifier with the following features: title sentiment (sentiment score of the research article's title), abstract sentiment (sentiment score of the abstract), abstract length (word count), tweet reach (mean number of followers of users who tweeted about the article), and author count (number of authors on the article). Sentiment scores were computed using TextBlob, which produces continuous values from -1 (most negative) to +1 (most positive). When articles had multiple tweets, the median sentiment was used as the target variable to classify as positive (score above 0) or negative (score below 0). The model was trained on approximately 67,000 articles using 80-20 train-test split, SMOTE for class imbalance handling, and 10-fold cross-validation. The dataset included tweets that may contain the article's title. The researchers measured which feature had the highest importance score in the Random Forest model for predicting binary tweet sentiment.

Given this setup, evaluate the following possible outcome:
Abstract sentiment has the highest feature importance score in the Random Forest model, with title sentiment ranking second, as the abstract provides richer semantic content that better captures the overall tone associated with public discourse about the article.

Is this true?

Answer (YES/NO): NO